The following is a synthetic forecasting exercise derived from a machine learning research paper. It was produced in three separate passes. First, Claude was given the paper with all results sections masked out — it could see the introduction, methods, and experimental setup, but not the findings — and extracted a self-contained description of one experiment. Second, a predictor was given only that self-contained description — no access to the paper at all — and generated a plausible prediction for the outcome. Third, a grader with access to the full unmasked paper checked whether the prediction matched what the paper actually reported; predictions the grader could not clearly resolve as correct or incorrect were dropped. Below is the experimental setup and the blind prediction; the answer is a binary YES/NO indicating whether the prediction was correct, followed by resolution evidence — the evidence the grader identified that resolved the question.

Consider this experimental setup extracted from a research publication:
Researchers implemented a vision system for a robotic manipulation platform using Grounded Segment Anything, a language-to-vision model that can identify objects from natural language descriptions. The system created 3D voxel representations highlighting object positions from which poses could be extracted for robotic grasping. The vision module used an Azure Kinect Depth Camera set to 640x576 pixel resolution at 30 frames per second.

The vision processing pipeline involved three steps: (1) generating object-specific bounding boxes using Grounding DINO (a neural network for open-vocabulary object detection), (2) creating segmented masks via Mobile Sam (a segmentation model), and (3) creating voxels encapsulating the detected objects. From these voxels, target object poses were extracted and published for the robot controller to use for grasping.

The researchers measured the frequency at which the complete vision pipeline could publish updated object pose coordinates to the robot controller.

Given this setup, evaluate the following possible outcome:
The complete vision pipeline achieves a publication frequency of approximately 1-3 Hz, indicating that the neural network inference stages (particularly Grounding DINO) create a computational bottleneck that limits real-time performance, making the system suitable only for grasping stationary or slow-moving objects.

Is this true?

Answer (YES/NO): NO